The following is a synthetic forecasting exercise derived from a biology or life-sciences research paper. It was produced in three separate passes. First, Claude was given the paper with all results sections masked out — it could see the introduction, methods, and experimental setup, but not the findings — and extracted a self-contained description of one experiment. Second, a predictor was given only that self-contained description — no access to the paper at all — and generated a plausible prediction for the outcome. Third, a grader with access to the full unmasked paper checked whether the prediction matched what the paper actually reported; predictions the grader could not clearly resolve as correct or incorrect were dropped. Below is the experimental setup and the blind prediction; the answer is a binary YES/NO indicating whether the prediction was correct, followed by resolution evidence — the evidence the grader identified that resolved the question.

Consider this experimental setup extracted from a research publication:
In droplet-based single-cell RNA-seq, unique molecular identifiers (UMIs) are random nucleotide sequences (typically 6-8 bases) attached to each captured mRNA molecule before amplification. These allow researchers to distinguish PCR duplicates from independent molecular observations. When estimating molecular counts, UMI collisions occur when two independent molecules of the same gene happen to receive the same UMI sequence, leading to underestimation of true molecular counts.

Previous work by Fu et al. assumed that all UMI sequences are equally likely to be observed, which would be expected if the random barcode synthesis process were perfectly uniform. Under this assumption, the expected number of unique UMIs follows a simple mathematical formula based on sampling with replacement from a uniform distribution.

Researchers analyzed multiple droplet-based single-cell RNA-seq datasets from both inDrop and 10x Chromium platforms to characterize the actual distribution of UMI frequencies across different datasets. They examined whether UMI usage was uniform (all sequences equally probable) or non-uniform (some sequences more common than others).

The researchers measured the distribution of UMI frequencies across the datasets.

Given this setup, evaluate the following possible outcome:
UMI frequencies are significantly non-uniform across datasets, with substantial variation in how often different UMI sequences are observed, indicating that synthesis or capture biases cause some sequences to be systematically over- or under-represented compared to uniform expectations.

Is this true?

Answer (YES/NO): YES